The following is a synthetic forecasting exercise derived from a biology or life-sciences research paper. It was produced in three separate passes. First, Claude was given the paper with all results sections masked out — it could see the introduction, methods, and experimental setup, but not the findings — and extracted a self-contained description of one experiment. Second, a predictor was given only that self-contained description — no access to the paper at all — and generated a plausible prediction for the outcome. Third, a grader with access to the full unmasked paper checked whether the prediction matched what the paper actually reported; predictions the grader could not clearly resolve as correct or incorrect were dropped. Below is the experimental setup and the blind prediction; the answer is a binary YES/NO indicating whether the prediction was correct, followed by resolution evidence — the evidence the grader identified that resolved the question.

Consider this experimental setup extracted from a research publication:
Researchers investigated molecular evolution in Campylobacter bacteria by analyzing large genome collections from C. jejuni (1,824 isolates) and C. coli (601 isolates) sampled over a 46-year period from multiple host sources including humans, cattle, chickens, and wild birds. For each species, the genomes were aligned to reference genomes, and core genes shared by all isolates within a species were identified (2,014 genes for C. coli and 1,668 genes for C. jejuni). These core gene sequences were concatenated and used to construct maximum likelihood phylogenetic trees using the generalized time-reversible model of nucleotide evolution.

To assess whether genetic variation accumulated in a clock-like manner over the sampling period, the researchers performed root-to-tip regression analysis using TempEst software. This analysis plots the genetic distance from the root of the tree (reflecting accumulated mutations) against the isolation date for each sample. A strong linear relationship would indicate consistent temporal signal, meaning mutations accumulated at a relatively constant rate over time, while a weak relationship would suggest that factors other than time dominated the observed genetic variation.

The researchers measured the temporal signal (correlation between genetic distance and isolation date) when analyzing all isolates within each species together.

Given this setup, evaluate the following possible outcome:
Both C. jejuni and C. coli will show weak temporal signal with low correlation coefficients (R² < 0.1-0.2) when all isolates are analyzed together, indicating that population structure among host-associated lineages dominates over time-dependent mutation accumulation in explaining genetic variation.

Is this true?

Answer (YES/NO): YES